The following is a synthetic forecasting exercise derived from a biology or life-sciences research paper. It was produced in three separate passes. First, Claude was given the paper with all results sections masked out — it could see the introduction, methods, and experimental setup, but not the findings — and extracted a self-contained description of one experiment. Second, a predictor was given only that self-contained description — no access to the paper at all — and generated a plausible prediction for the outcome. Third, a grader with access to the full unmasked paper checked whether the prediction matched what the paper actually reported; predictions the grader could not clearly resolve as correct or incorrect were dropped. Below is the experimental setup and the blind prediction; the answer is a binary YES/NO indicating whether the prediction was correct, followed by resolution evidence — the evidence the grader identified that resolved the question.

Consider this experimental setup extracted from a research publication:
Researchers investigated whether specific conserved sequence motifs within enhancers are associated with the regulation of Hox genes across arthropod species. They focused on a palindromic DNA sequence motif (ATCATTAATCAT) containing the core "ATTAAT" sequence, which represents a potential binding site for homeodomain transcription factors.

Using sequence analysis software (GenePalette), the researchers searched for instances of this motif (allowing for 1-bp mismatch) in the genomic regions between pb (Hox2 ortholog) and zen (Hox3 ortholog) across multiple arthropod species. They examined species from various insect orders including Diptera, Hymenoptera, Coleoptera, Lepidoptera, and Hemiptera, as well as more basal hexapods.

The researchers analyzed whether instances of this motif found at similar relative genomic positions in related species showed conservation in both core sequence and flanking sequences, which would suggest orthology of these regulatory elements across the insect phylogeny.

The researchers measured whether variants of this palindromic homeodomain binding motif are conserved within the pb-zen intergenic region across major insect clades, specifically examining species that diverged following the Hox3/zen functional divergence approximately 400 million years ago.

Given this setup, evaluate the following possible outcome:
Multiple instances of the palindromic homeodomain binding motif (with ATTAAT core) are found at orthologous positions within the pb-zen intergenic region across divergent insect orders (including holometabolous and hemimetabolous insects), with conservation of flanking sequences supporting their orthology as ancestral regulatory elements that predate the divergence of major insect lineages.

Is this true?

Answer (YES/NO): NO